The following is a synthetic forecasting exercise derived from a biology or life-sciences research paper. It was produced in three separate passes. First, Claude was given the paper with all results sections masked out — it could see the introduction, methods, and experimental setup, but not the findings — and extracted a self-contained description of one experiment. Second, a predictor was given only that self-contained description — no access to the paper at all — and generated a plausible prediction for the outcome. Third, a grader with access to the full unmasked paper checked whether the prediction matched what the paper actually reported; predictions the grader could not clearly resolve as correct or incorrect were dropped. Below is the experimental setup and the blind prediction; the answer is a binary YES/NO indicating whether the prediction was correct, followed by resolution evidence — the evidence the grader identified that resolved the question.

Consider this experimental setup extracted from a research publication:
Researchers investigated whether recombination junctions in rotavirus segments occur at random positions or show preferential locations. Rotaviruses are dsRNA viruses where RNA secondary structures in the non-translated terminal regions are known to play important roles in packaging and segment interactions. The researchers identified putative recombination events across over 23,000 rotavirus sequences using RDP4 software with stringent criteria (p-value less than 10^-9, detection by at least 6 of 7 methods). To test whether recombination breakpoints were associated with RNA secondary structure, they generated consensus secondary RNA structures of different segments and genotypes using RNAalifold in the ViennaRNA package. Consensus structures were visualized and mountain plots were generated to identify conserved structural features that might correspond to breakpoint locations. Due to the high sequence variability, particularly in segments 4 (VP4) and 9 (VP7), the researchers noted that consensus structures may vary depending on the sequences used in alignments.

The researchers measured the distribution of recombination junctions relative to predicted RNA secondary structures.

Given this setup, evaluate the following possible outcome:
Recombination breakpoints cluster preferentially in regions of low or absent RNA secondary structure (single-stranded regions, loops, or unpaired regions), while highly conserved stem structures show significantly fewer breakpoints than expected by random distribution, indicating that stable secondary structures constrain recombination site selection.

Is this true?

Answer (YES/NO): NO